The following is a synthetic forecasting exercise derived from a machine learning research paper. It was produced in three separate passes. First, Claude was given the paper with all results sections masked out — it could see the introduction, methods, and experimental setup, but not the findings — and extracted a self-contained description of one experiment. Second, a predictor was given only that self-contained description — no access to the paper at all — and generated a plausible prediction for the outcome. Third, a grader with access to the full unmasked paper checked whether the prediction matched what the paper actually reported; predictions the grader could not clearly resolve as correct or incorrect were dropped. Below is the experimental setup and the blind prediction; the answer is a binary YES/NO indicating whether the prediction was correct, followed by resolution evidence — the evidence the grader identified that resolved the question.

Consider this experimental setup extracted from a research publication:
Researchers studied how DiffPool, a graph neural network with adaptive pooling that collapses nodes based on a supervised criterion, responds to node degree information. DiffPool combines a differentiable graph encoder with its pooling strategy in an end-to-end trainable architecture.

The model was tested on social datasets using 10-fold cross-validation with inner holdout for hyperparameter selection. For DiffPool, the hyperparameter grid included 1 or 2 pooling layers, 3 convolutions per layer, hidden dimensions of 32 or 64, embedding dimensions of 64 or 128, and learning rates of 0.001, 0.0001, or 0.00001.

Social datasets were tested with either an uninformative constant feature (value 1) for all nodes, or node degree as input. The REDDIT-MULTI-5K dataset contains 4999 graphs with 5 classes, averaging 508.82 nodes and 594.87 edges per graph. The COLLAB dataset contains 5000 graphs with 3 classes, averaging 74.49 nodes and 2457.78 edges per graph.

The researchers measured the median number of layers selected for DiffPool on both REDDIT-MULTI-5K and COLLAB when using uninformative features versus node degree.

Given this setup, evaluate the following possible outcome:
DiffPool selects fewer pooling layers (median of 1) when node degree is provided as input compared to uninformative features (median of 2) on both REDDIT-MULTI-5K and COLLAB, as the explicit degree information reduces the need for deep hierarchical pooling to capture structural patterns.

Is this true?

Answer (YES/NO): NO